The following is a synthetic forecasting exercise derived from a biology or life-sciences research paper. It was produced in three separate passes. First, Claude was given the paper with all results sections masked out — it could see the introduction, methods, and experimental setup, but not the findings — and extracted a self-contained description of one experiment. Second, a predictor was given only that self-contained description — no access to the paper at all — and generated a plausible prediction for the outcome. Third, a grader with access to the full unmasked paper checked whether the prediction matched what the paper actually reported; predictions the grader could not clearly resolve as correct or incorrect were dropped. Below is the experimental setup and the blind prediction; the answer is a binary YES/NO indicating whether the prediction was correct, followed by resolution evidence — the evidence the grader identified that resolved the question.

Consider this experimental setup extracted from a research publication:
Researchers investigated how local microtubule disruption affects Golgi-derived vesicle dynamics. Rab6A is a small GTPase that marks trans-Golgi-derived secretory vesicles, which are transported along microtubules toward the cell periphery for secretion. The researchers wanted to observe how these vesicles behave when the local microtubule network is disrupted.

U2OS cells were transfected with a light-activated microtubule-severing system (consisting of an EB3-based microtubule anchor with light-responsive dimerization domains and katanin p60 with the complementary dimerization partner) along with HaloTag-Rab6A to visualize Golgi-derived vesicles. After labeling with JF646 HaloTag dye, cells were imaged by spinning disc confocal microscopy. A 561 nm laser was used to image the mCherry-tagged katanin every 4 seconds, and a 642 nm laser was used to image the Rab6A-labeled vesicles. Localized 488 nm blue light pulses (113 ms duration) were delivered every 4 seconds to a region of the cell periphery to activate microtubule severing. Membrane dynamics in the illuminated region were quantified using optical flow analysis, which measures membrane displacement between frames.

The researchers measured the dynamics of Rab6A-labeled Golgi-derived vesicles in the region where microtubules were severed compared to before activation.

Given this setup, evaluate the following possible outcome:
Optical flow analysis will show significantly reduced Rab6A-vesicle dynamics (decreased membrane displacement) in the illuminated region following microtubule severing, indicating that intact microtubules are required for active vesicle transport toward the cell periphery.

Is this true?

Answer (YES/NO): YES